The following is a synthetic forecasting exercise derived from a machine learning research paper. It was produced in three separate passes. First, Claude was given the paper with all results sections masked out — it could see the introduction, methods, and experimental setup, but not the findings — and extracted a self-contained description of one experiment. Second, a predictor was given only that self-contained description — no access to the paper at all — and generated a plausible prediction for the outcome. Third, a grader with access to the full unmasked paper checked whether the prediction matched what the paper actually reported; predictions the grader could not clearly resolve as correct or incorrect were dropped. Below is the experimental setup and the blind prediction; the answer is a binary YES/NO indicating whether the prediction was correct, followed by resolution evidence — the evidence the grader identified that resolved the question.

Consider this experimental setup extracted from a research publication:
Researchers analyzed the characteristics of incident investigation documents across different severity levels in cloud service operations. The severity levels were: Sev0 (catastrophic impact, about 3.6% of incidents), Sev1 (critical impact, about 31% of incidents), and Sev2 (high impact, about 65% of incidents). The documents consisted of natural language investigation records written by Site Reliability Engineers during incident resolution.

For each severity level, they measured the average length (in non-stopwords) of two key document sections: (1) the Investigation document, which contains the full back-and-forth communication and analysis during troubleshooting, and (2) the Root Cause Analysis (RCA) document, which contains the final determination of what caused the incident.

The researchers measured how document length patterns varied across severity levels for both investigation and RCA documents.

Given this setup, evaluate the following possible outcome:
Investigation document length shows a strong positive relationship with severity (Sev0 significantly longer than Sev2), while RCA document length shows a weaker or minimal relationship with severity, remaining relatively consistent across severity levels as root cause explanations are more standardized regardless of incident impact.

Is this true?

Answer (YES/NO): NO